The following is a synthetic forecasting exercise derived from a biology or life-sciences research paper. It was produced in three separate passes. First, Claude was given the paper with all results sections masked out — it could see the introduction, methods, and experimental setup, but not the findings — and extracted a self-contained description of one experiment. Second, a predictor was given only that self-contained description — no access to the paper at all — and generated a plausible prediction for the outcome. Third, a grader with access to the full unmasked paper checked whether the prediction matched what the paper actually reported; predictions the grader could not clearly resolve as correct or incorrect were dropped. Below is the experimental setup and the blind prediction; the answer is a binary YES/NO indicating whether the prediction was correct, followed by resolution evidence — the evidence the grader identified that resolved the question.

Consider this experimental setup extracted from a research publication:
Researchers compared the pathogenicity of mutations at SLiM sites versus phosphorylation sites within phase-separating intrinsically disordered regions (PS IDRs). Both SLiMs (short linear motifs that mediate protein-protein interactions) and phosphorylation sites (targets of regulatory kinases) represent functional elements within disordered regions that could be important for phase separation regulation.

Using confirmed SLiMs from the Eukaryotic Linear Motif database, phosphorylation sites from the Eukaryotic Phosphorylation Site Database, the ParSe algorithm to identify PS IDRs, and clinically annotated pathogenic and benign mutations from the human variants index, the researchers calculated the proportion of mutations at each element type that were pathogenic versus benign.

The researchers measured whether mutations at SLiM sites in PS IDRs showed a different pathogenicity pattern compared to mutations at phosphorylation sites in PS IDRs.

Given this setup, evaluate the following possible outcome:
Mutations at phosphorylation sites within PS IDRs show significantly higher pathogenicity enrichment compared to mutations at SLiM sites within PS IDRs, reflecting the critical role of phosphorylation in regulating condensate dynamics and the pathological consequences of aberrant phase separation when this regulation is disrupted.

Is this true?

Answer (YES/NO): NO